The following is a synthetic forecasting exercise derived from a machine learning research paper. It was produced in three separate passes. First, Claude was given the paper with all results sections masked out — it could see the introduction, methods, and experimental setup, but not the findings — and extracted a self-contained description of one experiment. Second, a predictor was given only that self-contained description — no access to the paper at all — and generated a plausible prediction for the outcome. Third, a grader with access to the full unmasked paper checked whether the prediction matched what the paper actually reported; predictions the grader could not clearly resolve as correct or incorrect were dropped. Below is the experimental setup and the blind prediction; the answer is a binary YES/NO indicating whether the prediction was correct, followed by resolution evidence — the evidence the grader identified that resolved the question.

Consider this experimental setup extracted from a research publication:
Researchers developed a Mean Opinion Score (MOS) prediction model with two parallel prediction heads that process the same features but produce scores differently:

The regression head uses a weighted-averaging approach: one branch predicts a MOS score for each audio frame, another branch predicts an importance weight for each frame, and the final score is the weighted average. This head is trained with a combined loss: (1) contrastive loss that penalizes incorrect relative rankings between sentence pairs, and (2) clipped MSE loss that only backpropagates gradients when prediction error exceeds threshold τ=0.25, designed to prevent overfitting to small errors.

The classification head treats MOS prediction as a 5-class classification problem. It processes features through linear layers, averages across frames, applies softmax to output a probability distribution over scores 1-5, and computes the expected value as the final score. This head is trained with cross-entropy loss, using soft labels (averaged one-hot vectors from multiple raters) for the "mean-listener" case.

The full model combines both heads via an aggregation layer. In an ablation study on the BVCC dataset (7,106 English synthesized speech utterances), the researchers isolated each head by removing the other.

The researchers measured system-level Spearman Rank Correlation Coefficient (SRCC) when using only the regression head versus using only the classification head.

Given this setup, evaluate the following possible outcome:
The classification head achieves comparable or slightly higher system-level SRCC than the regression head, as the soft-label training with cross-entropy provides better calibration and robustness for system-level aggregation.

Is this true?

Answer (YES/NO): NO